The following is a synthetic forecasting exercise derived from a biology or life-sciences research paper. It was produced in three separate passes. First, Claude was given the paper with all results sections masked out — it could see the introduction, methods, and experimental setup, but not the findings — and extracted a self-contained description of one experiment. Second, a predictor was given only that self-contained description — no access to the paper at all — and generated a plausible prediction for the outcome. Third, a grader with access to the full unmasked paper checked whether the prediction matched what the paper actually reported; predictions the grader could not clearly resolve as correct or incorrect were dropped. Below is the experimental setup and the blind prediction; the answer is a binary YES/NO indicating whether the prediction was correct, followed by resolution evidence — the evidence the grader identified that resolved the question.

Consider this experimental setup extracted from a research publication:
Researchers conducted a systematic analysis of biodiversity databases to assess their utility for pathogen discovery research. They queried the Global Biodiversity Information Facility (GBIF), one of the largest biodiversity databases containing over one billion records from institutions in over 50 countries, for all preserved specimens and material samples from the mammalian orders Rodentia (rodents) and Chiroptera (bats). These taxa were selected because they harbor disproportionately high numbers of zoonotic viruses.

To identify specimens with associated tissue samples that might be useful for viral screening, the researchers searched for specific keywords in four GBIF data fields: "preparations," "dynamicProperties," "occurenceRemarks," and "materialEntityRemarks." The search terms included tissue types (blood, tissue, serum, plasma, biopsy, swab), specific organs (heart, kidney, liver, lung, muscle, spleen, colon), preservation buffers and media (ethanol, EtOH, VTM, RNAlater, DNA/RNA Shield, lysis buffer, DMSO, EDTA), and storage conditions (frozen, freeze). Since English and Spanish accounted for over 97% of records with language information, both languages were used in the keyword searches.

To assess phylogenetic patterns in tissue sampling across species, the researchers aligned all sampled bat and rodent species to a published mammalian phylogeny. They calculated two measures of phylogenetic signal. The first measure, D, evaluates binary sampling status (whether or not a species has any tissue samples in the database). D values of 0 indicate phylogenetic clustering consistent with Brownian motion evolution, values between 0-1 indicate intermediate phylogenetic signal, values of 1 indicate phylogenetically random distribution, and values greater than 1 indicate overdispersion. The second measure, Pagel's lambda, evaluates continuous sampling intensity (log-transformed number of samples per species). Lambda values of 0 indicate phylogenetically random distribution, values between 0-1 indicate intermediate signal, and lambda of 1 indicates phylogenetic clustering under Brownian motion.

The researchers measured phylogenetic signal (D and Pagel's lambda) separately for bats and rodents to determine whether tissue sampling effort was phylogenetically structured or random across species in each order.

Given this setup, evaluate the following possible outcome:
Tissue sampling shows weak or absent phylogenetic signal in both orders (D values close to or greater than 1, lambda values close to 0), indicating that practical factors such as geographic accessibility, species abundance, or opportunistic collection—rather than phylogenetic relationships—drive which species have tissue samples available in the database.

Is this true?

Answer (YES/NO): NO